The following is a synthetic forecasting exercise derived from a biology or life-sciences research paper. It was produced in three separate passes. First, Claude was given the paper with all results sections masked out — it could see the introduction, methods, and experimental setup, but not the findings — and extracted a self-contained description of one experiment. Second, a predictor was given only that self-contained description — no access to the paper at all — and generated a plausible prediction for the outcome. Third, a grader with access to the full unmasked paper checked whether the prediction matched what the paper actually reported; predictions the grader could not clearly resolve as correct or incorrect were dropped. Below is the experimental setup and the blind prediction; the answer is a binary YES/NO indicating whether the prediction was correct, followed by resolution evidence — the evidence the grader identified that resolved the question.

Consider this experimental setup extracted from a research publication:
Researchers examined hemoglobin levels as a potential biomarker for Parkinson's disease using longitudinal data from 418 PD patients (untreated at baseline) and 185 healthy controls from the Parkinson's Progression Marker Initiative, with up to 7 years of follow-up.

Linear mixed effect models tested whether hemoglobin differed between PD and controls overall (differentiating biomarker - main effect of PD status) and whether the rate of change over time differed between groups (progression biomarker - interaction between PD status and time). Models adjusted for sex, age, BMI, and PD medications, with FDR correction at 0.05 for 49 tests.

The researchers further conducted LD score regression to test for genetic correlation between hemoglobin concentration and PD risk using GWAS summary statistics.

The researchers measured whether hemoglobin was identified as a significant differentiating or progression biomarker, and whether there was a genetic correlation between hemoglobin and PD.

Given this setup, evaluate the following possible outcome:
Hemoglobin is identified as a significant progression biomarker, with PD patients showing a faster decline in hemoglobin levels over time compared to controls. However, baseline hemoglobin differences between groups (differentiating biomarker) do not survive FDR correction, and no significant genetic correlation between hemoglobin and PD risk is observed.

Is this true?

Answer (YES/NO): YES